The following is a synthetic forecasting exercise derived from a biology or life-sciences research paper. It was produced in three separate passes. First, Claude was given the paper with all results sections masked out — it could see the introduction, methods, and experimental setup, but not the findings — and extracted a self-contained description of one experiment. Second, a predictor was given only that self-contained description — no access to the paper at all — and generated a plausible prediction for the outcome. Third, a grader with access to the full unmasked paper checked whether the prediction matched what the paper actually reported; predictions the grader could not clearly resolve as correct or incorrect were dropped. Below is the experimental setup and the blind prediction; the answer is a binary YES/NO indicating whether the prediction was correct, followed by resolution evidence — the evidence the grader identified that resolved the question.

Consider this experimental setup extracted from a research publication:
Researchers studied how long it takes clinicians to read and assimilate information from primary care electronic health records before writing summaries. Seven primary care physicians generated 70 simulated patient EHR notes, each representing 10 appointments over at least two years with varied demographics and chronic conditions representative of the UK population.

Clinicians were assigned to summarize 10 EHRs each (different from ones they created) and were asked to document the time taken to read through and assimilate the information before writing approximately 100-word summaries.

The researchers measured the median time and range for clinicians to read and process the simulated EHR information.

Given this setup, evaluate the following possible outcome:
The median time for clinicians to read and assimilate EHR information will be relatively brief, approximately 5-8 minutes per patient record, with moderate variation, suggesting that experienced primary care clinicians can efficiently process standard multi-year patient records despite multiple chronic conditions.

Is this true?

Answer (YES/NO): YES